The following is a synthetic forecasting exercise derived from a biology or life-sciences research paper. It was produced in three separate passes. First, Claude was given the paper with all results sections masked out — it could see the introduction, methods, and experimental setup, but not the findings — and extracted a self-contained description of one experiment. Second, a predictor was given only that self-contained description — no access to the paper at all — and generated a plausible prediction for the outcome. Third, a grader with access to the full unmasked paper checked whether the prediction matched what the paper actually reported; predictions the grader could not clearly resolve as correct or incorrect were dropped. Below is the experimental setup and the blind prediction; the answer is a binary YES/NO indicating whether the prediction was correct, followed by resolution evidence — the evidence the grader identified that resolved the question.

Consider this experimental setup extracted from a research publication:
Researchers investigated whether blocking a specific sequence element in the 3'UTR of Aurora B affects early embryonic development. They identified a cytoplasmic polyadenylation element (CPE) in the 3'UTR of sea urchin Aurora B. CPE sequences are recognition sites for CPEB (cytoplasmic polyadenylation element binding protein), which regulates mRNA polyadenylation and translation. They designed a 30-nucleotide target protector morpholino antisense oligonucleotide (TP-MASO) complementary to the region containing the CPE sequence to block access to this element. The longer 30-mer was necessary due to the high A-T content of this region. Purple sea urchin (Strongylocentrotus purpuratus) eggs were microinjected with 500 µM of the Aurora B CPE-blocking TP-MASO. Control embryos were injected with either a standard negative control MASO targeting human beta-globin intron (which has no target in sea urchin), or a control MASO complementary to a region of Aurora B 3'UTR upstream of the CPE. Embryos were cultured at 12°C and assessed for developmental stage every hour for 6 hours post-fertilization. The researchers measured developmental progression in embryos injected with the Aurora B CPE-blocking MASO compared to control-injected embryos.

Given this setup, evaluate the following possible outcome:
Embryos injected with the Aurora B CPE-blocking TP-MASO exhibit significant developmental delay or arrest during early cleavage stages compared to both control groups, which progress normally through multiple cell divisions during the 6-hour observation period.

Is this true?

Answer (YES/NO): YES